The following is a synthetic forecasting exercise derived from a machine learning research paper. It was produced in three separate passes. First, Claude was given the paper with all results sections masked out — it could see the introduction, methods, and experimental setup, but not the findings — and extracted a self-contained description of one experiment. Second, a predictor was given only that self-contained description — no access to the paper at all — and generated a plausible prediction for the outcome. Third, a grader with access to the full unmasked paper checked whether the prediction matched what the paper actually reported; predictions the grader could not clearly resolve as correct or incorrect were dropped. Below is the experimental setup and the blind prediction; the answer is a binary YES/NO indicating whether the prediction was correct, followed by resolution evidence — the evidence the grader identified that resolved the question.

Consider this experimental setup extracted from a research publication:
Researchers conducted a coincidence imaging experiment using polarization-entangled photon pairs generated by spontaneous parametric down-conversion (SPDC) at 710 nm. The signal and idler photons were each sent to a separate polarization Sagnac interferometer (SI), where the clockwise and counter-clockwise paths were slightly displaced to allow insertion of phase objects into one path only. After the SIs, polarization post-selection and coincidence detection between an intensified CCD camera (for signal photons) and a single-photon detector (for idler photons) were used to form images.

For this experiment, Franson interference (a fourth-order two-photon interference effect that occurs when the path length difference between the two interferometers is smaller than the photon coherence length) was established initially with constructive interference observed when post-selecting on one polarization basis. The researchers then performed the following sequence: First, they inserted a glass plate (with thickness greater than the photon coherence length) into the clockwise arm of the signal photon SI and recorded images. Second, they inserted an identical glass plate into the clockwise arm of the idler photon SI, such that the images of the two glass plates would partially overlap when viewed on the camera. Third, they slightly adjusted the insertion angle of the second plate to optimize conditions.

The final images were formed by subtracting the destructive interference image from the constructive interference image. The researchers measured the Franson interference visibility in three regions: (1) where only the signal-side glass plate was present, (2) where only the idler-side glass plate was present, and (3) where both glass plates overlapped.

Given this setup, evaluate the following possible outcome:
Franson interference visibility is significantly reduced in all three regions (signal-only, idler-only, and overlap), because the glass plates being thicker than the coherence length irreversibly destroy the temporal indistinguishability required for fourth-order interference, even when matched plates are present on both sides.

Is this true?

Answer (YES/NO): NO